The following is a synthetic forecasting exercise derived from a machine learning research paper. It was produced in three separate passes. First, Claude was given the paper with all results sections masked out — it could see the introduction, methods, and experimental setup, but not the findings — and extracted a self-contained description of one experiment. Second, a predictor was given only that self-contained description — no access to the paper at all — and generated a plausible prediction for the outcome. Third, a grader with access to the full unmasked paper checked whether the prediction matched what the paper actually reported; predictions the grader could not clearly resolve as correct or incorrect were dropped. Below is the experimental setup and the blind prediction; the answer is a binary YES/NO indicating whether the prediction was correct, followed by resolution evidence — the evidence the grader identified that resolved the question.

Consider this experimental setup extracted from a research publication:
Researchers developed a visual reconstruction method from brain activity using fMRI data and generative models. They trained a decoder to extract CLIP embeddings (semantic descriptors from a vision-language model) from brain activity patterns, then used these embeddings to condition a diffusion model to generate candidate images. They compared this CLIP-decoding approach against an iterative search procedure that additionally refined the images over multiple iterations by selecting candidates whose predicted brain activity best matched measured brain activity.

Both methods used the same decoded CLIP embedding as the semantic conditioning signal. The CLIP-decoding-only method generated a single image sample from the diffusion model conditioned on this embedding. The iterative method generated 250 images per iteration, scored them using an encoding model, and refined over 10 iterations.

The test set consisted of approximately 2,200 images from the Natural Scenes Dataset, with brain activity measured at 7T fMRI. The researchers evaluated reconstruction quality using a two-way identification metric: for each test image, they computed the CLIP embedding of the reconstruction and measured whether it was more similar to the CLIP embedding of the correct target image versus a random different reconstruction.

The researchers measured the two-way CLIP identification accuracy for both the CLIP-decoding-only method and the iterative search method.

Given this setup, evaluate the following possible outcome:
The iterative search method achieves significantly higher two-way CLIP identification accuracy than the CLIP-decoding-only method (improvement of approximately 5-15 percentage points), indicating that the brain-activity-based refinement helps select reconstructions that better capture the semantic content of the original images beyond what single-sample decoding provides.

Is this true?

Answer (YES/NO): NO